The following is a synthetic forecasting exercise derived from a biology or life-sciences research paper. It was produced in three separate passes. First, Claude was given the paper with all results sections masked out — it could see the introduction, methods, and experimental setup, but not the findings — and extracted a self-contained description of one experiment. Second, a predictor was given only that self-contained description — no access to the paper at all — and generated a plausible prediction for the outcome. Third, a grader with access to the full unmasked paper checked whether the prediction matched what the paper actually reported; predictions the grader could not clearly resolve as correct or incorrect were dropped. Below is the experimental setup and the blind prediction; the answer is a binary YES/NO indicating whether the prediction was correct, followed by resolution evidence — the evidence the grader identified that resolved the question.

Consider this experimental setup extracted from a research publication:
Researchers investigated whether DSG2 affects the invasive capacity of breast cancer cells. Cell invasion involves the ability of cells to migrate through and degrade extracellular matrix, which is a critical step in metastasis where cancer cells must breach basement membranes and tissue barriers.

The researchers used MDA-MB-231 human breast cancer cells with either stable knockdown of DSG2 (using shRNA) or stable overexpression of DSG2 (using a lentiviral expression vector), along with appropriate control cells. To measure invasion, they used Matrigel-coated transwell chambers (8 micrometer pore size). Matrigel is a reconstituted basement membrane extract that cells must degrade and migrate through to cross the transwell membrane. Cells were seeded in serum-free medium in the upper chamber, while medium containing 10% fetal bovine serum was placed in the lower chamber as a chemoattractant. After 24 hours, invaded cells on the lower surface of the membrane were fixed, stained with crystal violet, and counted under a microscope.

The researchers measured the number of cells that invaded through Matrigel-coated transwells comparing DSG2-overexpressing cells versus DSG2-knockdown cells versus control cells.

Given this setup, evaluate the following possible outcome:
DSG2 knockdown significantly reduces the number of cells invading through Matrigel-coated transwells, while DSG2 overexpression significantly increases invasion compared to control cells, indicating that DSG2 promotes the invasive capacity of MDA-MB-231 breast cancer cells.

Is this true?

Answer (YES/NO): NO